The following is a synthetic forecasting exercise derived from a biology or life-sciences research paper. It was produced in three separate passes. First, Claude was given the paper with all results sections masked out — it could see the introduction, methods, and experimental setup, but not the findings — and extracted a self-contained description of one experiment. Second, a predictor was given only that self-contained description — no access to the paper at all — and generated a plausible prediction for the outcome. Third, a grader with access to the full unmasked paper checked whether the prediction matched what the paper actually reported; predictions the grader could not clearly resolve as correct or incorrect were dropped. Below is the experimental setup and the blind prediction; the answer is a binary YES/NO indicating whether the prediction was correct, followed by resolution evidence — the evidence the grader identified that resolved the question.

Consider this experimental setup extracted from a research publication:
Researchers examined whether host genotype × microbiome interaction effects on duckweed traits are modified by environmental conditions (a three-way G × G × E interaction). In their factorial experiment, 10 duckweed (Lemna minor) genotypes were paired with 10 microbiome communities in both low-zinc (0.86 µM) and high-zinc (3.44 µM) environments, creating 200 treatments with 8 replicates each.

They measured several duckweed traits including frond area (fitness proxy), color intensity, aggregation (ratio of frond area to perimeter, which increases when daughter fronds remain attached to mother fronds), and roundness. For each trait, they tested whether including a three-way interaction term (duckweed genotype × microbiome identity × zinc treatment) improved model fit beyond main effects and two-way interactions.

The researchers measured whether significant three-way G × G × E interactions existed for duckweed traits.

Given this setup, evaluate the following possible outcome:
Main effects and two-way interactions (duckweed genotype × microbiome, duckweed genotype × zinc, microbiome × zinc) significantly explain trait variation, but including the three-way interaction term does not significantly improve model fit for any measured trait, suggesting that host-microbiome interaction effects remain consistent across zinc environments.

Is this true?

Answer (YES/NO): NO